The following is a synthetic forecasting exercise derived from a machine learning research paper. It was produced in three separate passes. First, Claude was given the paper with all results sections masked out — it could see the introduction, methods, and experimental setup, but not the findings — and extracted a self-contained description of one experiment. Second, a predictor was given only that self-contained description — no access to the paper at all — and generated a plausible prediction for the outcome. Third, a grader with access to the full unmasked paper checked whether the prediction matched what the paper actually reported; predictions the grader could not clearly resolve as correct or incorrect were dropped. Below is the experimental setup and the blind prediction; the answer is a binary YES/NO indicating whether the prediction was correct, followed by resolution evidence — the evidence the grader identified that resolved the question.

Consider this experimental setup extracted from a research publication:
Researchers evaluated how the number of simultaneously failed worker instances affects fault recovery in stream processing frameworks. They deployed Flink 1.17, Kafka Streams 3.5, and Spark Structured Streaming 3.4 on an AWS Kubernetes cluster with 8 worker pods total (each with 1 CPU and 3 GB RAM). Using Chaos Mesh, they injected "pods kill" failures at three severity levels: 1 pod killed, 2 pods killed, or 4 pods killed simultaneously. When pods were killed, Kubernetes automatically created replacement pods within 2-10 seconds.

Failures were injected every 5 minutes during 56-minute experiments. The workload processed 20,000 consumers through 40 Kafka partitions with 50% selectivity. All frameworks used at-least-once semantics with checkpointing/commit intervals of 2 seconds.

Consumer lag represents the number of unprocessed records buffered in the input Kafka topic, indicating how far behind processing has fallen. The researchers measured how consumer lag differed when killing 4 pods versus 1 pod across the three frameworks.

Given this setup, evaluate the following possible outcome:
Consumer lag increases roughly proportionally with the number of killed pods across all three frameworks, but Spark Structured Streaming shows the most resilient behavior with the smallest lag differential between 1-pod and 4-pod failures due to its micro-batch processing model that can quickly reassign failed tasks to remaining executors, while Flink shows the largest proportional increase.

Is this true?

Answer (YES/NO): NO